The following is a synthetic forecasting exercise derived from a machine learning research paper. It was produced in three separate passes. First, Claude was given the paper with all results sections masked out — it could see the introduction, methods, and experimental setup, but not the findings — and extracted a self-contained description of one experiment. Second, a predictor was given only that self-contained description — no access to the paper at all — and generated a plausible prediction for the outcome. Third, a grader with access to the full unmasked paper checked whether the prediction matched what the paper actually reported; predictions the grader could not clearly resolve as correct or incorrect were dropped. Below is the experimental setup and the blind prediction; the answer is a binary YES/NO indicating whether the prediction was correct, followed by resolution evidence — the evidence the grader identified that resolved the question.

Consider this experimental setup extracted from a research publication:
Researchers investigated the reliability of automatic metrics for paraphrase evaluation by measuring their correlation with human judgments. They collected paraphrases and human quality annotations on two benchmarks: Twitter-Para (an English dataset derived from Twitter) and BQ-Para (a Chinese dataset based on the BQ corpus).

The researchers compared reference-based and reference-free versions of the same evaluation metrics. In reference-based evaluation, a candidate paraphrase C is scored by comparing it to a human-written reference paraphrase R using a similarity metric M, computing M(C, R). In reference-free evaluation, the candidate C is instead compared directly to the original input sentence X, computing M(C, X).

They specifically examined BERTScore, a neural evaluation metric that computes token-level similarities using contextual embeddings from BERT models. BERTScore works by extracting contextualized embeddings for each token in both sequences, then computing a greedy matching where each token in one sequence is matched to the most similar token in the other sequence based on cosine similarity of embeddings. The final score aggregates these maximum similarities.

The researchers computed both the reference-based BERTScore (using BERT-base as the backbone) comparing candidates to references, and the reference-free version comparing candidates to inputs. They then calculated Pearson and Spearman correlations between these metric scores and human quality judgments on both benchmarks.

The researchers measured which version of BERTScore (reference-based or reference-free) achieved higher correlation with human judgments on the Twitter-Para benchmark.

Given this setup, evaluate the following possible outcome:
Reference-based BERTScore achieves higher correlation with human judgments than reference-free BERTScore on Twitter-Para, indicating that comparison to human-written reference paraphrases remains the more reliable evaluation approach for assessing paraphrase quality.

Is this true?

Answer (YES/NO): NO